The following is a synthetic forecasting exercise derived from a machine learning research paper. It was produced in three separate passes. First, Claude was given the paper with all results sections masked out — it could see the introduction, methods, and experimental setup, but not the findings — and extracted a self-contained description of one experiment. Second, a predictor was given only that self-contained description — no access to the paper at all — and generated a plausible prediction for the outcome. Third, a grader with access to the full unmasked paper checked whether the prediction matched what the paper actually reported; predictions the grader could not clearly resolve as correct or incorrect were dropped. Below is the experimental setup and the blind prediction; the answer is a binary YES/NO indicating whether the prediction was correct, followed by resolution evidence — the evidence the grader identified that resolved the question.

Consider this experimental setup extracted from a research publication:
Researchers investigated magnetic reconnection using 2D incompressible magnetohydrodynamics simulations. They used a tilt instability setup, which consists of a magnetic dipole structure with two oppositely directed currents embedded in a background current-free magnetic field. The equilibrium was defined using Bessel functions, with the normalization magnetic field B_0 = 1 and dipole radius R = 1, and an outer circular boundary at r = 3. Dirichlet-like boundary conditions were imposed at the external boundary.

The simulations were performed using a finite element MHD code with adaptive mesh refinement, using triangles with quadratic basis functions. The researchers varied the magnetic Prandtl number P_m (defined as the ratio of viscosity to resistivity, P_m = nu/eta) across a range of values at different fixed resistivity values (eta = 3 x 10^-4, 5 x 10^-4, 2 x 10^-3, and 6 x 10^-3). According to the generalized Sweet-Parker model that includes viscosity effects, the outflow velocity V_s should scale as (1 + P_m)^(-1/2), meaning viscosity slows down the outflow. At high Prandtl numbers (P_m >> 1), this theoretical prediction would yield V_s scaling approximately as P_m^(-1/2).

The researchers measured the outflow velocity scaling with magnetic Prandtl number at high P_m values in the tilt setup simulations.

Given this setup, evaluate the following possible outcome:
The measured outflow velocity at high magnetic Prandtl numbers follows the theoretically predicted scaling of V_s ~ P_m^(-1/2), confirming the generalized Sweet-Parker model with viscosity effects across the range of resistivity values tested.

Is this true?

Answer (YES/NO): NO